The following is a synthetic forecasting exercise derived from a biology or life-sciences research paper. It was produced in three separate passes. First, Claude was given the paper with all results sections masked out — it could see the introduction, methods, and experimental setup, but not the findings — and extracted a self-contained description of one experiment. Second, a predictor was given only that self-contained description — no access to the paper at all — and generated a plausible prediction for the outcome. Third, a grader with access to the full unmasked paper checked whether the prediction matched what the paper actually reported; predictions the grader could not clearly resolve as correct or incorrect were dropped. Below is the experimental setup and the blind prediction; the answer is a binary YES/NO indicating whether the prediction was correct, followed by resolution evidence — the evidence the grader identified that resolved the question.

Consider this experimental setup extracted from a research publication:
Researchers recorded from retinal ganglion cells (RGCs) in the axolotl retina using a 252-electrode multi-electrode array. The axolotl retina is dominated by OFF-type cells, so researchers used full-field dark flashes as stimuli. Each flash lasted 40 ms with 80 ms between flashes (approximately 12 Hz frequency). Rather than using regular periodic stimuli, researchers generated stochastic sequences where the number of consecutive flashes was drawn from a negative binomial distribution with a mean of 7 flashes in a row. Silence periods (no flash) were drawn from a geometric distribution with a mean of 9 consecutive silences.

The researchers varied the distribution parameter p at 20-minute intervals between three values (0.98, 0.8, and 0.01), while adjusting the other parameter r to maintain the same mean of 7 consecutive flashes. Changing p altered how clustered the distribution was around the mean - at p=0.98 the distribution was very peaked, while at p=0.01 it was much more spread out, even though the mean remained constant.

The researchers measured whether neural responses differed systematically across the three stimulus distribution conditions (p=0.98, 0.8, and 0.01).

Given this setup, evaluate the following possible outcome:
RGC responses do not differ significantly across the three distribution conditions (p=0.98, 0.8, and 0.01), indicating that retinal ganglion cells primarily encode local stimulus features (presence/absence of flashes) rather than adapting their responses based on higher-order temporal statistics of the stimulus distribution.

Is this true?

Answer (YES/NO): NO